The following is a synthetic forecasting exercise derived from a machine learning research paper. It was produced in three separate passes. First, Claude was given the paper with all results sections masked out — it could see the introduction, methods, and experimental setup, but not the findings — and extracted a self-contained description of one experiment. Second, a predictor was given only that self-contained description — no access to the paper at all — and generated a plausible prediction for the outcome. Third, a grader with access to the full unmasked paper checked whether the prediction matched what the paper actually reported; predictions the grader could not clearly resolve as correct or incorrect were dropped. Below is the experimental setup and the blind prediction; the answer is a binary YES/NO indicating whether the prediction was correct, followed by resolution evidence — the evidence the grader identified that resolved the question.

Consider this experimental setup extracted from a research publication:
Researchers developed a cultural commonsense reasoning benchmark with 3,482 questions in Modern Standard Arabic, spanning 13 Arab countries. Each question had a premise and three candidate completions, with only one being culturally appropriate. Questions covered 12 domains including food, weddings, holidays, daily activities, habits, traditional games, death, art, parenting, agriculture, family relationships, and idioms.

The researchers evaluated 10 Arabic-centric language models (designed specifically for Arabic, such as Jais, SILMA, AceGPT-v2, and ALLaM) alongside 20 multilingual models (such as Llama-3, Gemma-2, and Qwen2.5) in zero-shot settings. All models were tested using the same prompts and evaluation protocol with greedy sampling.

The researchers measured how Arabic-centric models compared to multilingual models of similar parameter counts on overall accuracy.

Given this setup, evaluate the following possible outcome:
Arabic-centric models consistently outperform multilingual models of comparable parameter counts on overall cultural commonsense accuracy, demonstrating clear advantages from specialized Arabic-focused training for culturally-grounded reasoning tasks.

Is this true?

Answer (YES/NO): NO